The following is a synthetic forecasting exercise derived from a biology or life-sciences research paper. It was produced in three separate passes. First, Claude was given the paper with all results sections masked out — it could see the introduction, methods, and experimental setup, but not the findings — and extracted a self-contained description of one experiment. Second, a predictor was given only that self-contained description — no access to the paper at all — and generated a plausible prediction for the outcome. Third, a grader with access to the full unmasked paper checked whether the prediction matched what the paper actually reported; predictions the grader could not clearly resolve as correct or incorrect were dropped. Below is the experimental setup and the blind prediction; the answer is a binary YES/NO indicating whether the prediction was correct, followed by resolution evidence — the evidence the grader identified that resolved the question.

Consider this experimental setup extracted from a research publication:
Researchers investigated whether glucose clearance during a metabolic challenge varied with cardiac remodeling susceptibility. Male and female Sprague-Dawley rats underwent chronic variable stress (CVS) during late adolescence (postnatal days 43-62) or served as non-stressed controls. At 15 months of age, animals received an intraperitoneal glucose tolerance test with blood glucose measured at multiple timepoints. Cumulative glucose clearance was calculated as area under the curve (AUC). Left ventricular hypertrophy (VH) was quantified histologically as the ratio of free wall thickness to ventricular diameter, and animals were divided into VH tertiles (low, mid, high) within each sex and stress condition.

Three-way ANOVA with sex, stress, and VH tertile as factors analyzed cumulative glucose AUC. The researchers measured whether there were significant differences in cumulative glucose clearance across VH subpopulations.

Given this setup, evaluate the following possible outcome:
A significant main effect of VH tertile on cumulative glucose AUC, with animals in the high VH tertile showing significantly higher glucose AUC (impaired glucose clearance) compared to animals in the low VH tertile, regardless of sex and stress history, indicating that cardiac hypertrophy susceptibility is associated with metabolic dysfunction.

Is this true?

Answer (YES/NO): NO